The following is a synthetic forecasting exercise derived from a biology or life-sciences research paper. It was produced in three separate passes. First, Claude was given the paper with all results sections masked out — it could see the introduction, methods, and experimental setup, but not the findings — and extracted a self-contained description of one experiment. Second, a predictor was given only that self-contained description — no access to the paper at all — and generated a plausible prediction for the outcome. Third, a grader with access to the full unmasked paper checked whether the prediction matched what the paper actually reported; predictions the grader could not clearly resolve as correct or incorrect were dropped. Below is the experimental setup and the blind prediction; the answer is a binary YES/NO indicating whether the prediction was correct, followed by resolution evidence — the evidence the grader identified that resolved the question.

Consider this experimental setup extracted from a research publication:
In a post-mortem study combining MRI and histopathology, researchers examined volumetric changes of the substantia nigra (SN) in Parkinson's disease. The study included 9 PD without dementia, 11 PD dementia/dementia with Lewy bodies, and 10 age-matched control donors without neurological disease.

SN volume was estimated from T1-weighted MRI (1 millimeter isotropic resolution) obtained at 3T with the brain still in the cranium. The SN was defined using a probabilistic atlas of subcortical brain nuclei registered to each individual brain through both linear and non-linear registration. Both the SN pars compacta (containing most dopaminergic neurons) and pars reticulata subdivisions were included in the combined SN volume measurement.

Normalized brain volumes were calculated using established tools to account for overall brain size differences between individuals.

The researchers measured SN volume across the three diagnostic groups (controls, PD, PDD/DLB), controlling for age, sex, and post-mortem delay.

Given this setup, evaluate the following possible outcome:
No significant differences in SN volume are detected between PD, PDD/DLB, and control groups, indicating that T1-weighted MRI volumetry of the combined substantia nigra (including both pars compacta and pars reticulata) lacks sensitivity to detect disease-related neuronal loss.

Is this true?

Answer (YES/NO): YES